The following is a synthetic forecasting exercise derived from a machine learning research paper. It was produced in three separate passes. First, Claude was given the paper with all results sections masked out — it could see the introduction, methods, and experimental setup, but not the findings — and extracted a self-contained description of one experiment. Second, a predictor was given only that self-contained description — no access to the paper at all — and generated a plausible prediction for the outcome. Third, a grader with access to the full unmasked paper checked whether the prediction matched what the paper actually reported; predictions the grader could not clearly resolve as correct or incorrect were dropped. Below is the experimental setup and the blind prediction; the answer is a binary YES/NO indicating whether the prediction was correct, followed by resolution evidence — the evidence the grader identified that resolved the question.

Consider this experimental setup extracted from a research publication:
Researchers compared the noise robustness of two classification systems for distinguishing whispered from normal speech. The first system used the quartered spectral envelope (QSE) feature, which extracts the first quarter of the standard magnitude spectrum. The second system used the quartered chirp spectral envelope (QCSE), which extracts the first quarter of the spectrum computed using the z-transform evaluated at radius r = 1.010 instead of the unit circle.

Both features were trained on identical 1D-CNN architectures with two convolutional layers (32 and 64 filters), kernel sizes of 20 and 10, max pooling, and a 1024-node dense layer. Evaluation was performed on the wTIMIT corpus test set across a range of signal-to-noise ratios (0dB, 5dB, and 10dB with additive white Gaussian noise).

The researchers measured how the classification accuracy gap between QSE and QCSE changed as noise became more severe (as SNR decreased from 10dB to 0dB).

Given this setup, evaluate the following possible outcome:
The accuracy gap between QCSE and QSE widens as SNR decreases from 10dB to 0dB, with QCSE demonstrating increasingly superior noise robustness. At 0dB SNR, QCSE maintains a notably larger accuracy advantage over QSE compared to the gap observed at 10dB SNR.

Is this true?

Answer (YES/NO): YES